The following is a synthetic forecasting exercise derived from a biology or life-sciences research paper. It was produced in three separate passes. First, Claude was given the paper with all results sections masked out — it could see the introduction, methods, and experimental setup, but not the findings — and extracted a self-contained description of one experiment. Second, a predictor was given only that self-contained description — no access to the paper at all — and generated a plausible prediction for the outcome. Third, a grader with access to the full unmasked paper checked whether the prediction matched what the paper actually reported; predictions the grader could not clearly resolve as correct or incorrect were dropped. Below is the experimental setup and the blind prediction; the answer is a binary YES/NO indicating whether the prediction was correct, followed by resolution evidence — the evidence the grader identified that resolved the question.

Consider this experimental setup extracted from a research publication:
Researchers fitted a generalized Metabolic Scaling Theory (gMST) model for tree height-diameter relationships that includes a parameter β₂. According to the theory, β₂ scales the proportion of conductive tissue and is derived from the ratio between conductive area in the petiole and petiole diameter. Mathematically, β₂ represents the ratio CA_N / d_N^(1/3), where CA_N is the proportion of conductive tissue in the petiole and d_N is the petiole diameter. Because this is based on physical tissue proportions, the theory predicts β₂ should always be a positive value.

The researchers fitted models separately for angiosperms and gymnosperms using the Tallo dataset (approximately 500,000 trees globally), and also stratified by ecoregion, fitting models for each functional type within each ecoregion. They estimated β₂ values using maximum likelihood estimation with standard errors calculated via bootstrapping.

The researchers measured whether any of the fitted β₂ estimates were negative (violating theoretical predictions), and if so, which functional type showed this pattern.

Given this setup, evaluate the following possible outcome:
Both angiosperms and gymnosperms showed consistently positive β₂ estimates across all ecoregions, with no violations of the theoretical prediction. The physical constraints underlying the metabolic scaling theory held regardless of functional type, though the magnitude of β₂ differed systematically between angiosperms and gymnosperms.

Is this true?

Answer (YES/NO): NO